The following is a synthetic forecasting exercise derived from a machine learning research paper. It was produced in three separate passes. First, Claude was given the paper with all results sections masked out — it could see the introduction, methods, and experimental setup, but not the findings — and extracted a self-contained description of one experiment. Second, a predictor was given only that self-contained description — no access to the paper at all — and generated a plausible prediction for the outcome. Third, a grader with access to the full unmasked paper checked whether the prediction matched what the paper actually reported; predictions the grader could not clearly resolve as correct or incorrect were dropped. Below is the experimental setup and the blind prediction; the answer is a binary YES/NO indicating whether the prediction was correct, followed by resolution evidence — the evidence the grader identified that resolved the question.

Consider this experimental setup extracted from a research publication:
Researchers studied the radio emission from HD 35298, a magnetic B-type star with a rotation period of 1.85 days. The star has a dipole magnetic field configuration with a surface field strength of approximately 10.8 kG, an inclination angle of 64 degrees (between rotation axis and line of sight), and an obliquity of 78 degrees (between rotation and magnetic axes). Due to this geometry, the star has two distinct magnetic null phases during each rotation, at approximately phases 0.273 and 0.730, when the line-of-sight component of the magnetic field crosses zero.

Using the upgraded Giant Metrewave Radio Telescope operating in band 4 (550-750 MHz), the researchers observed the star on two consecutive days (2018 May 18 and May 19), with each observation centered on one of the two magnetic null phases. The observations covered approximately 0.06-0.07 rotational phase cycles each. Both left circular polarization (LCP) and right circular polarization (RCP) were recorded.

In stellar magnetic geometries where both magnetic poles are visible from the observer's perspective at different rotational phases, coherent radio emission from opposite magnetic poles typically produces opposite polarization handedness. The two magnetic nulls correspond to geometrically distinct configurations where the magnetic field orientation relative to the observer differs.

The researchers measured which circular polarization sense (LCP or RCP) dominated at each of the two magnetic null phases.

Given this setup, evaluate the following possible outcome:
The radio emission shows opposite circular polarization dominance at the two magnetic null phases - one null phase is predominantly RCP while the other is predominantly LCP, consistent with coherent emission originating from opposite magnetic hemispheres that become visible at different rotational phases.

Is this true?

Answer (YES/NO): NO